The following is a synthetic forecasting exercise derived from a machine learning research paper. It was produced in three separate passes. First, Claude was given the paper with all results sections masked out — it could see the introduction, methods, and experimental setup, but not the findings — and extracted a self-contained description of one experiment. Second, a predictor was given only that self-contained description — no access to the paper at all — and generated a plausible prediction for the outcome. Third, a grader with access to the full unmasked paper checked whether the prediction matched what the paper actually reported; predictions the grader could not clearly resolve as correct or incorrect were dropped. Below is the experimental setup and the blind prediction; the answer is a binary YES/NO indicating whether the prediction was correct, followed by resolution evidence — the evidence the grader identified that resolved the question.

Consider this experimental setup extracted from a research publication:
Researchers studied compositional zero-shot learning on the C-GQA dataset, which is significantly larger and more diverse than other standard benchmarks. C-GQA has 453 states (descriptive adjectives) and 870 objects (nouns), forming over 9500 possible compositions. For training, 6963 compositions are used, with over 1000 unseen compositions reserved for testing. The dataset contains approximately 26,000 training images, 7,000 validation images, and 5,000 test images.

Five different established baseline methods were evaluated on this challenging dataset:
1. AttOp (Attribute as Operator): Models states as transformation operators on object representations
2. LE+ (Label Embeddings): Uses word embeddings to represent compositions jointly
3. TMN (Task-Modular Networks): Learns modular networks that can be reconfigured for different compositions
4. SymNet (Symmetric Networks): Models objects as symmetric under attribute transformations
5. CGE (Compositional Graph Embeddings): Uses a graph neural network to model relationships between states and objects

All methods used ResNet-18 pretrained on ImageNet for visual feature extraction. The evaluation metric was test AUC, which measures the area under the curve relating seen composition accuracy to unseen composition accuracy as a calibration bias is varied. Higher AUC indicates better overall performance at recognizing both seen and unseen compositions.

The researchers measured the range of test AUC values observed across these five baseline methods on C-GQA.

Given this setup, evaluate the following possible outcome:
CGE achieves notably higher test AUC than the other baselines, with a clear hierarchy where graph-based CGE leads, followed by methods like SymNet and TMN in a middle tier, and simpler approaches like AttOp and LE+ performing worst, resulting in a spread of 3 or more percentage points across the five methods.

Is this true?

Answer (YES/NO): NO